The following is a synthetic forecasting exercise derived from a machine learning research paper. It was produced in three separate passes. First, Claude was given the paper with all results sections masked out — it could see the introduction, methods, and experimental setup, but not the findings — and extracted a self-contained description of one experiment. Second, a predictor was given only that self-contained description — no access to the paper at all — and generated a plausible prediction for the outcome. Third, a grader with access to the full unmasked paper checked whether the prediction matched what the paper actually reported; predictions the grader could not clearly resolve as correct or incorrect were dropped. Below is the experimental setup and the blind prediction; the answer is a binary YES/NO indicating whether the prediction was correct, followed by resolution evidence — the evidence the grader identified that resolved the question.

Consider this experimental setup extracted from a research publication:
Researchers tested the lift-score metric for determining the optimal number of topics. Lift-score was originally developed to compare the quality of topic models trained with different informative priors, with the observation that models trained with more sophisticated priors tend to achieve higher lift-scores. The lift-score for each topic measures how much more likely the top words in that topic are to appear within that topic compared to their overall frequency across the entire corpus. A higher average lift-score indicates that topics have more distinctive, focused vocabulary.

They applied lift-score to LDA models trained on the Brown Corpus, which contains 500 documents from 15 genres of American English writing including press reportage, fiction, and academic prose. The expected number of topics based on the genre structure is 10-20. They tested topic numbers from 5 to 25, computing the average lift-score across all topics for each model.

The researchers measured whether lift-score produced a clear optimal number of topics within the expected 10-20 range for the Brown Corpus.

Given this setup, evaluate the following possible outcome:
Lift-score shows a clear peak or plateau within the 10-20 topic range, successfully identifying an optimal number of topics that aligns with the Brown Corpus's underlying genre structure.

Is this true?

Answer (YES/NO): NO